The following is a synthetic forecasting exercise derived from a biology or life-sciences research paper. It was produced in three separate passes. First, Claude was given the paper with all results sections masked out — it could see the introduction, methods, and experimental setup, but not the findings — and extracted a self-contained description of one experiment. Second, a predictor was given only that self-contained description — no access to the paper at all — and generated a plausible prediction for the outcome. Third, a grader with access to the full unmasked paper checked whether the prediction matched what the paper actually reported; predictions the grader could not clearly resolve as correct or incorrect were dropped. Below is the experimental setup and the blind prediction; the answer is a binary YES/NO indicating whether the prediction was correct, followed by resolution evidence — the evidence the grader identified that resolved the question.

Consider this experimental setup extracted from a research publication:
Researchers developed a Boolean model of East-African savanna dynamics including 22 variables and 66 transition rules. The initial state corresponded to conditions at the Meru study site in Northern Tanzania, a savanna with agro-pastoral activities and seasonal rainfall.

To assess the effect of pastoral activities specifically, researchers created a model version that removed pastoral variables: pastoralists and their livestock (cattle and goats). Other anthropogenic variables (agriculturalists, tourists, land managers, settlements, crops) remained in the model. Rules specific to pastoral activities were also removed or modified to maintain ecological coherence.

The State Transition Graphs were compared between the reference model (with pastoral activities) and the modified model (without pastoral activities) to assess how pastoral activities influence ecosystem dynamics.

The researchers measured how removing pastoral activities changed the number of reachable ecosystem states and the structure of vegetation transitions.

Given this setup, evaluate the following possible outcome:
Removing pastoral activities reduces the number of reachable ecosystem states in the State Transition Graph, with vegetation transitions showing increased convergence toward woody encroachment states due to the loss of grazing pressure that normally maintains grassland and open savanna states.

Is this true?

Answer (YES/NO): NO